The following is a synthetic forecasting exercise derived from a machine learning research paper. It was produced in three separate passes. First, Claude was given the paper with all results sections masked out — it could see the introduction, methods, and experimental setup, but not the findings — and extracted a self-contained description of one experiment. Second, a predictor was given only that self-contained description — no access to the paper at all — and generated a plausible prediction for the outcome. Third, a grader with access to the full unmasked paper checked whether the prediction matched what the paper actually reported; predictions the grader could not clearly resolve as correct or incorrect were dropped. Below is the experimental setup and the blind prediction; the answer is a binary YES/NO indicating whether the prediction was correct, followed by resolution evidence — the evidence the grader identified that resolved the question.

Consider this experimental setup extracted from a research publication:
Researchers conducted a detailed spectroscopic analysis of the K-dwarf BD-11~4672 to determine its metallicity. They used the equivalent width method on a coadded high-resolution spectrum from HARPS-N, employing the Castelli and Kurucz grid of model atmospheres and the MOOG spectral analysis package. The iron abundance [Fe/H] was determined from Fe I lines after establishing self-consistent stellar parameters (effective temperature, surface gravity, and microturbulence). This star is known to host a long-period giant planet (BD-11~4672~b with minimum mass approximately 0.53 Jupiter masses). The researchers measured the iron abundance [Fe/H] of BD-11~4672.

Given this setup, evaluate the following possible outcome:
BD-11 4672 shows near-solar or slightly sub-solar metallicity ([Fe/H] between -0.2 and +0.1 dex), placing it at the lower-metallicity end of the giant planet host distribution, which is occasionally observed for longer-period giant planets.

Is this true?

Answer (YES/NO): NO